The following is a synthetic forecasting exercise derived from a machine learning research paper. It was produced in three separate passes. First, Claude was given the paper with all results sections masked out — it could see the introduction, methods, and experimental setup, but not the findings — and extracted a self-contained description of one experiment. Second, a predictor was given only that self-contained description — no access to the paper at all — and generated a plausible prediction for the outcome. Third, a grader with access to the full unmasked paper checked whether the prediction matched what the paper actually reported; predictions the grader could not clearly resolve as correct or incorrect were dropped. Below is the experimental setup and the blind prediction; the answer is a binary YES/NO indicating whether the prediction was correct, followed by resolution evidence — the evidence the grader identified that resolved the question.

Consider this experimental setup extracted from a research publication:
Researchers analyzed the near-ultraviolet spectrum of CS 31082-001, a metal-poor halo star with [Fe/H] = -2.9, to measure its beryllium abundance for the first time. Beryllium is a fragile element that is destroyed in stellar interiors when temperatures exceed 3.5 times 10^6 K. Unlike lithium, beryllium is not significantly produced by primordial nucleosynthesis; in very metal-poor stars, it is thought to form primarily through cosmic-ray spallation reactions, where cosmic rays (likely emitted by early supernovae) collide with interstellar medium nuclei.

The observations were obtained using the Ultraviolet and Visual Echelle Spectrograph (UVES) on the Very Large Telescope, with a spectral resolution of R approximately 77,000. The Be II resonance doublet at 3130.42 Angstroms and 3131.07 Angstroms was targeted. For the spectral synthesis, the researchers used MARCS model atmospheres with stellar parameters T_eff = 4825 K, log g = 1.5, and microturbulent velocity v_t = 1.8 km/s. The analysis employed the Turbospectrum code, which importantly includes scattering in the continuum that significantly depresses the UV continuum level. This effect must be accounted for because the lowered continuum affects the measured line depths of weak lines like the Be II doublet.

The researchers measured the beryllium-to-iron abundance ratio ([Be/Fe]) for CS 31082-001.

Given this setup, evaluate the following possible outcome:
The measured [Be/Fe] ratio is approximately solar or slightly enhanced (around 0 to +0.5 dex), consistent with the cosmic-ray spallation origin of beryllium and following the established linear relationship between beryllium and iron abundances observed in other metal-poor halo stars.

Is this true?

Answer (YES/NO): NO